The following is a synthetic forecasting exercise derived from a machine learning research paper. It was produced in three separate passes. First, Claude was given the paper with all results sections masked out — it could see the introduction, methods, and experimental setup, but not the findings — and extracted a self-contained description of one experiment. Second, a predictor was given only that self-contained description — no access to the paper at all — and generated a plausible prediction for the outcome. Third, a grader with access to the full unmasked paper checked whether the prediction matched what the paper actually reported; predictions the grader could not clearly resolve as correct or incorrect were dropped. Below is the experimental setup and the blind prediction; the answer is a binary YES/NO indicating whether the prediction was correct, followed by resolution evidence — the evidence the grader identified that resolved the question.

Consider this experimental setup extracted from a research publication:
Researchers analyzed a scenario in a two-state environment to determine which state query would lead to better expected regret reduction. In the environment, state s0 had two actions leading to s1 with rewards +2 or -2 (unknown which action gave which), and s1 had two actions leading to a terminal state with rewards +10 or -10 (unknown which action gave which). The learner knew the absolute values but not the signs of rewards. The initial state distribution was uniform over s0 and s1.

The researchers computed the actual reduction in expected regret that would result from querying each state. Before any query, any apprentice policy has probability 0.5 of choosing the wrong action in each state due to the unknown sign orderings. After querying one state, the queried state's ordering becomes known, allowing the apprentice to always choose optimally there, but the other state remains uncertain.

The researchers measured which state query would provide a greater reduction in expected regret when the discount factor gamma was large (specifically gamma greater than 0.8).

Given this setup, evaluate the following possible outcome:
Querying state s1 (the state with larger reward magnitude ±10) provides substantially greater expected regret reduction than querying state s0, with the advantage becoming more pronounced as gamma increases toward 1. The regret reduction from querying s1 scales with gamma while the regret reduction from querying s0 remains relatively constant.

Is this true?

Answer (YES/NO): NO